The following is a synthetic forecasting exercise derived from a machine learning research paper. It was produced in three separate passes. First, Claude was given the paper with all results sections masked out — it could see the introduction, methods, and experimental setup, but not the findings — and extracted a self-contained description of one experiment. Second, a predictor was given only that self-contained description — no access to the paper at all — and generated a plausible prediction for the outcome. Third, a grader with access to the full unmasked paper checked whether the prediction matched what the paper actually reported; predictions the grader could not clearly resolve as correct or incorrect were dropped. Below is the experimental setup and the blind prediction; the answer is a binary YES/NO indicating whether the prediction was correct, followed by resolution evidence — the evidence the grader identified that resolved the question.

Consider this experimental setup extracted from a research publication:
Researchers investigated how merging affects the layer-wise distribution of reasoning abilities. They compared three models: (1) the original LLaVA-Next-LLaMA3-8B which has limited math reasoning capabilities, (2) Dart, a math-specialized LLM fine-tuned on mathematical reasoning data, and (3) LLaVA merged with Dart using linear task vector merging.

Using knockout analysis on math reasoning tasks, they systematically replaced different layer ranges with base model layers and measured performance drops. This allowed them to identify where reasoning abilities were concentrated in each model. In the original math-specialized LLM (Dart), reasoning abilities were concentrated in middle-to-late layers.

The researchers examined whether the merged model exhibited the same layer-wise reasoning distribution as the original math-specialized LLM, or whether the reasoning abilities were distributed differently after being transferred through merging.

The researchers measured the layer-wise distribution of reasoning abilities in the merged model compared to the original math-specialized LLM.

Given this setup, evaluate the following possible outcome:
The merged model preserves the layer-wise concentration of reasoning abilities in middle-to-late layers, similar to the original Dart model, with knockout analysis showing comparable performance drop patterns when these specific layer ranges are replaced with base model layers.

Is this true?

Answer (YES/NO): NO